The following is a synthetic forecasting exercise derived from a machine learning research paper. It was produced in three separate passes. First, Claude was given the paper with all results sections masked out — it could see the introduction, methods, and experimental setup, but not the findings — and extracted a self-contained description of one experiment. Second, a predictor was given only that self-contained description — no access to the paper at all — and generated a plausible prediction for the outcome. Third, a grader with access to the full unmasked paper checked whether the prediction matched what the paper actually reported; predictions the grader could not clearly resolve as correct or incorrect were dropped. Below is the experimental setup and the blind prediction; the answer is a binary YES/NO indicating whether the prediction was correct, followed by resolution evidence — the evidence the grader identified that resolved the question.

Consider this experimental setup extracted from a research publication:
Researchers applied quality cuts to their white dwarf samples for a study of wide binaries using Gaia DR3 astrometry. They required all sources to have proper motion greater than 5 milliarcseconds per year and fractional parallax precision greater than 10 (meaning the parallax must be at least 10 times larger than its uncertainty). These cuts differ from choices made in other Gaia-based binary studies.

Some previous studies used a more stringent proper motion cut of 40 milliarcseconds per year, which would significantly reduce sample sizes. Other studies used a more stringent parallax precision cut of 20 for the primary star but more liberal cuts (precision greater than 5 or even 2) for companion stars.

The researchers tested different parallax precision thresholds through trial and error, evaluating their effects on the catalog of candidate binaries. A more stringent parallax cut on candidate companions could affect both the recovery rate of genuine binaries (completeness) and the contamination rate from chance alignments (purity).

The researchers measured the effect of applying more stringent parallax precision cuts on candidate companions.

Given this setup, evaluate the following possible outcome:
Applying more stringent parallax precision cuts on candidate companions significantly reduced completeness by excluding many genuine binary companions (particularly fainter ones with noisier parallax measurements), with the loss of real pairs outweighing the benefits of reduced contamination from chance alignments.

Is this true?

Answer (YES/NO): NO